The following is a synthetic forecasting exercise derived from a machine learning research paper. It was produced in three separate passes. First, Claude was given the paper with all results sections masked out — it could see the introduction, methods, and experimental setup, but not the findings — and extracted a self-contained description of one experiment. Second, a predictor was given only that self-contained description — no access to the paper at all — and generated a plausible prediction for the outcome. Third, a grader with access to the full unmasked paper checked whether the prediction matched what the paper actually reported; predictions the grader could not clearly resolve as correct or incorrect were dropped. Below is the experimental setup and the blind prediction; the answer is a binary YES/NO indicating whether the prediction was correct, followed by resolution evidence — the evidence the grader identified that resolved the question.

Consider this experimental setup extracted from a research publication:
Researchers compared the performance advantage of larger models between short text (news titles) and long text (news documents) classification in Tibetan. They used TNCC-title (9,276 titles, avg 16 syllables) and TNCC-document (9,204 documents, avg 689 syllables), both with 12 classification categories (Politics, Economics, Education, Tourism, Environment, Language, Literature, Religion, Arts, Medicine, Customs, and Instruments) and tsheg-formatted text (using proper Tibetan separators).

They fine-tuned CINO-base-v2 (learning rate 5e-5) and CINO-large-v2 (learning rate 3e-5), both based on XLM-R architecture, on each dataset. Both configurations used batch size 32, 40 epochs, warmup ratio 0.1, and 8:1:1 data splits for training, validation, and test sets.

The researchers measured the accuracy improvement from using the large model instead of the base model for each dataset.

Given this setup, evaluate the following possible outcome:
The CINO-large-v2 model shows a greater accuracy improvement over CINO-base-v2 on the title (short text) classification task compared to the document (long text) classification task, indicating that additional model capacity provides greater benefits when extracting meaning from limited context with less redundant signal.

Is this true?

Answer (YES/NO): YES